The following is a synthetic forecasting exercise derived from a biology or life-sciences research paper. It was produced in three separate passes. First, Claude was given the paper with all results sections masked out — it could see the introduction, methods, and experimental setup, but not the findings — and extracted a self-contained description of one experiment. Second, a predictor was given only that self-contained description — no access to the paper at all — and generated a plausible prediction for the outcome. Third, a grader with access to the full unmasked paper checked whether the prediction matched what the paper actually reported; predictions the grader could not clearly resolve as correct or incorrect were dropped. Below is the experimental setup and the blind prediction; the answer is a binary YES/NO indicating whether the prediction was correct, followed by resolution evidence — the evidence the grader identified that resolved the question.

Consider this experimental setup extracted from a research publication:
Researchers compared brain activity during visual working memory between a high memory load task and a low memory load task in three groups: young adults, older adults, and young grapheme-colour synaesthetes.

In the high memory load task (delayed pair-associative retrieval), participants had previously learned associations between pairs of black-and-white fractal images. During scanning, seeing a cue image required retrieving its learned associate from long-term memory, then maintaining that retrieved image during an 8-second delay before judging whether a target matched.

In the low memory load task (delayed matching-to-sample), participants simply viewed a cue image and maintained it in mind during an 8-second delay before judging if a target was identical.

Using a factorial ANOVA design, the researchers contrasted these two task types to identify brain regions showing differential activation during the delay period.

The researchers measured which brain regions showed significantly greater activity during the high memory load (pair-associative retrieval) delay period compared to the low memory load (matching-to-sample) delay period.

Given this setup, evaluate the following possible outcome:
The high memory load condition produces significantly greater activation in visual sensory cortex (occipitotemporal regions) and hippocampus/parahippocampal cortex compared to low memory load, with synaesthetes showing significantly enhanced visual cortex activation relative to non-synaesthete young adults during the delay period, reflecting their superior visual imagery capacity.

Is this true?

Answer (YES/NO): NO